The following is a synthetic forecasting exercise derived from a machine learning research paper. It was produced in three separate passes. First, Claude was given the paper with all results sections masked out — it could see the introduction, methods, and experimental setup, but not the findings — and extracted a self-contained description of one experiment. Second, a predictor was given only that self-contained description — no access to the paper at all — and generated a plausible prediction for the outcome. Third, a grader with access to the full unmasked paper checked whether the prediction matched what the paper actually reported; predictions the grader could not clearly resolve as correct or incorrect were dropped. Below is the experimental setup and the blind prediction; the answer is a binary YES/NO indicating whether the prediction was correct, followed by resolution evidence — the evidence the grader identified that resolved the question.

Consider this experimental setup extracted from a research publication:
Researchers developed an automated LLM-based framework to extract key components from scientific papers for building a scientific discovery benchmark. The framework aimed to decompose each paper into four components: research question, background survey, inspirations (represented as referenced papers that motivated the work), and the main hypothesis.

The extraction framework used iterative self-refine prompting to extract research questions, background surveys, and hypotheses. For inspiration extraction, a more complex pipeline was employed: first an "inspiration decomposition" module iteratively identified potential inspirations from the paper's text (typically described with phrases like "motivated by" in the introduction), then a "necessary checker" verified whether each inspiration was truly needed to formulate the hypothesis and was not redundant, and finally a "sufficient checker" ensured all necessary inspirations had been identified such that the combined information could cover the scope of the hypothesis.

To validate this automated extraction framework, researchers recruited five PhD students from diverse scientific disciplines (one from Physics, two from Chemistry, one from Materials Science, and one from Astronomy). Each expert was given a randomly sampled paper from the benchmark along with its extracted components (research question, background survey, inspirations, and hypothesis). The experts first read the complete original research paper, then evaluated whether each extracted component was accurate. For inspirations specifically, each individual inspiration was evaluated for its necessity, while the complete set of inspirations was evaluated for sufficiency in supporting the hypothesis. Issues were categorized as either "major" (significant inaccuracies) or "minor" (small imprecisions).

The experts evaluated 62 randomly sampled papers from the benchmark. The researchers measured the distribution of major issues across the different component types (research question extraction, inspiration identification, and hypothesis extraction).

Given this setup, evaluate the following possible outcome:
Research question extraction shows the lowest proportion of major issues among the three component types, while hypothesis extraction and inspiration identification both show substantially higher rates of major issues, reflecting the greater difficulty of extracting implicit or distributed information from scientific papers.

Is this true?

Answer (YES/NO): YES